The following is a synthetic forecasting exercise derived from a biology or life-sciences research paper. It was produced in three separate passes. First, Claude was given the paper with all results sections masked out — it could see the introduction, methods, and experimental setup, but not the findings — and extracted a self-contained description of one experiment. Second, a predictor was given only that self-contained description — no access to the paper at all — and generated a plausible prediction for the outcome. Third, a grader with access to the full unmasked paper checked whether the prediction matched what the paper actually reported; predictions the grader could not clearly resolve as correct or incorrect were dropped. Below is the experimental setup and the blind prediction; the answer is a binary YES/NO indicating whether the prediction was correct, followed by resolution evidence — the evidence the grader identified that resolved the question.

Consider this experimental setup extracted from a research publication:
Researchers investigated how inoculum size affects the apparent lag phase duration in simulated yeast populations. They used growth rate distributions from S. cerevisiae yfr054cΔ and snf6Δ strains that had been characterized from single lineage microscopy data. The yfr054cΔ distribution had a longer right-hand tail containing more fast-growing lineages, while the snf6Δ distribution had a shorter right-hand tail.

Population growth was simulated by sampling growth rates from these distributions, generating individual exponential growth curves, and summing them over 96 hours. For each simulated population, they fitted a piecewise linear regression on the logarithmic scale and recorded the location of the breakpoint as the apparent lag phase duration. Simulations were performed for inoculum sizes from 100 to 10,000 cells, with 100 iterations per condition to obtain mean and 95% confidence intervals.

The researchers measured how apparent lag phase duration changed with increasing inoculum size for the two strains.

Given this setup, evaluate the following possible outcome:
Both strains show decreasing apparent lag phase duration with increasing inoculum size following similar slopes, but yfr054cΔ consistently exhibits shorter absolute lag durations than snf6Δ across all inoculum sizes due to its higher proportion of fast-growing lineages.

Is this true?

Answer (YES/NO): NO